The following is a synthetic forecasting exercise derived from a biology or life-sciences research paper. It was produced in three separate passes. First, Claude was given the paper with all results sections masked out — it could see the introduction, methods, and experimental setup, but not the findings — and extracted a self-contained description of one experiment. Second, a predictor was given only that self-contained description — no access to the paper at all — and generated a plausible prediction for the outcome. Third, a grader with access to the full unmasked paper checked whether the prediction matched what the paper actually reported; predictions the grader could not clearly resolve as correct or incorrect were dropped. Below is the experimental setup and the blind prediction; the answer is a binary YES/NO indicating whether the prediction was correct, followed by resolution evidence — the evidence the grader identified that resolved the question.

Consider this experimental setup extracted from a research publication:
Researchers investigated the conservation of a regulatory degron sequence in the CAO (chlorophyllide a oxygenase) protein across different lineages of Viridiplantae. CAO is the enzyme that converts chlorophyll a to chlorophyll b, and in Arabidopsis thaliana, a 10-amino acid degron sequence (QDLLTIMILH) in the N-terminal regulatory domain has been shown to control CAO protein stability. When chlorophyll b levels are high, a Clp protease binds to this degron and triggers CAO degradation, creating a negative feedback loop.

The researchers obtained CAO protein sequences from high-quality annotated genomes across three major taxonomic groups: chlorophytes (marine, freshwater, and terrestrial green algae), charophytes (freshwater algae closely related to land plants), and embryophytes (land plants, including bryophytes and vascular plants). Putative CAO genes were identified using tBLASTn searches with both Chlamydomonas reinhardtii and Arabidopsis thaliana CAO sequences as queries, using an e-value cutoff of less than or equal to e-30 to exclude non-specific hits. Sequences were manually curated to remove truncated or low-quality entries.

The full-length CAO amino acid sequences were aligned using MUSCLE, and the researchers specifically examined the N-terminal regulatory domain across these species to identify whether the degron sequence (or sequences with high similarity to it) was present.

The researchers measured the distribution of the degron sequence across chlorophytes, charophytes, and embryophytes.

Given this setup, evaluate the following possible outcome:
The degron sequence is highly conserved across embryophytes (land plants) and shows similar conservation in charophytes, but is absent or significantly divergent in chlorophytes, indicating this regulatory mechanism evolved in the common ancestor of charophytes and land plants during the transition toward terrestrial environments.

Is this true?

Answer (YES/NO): NO